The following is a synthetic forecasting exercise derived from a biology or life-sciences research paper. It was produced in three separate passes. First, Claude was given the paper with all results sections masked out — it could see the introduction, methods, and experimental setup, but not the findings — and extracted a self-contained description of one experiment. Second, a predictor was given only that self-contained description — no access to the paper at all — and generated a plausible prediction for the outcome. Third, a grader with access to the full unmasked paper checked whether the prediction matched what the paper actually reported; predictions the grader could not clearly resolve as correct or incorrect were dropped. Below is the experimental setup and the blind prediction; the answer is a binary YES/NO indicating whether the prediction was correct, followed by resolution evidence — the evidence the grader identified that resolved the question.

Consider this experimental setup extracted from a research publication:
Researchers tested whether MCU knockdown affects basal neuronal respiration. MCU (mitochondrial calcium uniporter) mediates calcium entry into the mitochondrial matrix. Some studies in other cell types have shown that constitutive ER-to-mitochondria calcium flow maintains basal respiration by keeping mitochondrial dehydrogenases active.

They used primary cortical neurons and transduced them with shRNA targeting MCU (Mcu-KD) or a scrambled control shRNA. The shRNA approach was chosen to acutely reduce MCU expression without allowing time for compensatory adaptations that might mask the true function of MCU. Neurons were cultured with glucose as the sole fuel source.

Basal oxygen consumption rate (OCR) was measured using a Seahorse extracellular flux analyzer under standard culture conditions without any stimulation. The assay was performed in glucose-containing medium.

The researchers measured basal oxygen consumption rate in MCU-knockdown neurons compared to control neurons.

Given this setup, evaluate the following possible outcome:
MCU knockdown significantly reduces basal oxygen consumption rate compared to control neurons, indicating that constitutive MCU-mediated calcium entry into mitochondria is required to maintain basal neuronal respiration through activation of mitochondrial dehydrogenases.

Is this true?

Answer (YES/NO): NO